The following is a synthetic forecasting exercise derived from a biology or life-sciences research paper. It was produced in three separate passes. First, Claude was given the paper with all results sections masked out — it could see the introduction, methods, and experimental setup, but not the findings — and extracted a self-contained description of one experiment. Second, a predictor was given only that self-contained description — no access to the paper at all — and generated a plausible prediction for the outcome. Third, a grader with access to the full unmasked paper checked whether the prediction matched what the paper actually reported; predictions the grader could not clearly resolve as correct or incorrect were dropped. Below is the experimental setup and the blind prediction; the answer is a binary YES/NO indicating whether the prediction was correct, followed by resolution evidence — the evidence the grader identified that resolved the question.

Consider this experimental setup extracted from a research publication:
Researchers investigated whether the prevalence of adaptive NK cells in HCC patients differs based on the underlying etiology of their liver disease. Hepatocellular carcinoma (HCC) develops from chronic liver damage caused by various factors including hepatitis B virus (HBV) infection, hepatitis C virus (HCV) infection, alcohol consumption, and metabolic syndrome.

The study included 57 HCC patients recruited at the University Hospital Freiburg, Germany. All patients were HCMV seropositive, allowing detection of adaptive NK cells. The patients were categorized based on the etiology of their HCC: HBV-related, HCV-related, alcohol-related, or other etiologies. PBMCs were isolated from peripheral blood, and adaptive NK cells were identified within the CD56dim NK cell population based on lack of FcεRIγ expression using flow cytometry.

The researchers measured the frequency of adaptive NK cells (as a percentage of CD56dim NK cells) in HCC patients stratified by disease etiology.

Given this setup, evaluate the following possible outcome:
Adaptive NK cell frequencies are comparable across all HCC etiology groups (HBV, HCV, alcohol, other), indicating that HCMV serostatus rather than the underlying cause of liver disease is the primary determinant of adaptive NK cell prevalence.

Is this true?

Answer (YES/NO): NO